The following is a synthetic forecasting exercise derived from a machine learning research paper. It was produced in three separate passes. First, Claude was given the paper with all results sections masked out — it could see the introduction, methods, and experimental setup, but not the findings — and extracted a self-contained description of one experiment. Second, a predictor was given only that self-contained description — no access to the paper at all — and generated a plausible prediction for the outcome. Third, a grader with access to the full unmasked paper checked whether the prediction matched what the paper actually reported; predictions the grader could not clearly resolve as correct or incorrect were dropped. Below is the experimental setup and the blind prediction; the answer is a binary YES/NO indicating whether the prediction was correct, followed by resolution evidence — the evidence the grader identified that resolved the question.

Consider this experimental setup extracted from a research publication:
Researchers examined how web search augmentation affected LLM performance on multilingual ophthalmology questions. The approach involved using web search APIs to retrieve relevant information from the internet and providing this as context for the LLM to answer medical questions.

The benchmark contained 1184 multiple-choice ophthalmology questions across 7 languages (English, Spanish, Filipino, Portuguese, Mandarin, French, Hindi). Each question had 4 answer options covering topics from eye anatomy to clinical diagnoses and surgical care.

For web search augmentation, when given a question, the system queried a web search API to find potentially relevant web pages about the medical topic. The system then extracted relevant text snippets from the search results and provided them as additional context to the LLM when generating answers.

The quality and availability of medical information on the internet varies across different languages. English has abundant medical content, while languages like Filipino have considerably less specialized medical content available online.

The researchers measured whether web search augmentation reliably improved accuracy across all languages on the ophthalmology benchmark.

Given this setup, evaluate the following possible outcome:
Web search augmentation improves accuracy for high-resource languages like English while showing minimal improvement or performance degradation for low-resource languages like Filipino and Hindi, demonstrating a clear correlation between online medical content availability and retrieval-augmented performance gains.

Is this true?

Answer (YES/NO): NO